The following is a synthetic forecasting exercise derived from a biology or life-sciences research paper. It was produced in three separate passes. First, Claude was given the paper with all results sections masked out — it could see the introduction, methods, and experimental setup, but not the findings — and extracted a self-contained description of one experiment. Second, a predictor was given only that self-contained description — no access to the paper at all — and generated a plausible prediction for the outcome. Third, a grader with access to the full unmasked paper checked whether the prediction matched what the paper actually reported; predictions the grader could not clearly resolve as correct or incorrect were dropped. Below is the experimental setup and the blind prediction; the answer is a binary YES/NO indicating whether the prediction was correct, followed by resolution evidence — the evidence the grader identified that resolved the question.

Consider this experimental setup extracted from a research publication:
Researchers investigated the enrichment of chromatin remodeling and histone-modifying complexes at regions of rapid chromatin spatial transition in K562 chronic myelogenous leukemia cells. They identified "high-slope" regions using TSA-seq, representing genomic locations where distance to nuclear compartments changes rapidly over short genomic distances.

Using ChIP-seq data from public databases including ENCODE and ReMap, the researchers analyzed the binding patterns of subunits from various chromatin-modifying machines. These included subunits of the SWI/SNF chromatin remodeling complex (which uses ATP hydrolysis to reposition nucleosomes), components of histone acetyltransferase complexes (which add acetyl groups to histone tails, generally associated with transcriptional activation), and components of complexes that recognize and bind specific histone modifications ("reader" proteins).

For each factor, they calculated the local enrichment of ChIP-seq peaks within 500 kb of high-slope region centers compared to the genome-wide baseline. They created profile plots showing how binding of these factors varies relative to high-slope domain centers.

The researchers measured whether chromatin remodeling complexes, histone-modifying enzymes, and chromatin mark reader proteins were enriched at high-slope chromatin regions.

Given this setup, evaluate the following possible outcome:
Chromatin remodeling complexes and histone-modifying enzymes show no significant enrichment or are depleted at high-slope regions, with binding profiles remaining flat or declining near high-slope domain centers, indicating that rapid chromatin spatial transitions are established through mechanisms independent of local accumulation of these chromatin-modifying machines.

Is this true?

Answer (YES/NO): NO